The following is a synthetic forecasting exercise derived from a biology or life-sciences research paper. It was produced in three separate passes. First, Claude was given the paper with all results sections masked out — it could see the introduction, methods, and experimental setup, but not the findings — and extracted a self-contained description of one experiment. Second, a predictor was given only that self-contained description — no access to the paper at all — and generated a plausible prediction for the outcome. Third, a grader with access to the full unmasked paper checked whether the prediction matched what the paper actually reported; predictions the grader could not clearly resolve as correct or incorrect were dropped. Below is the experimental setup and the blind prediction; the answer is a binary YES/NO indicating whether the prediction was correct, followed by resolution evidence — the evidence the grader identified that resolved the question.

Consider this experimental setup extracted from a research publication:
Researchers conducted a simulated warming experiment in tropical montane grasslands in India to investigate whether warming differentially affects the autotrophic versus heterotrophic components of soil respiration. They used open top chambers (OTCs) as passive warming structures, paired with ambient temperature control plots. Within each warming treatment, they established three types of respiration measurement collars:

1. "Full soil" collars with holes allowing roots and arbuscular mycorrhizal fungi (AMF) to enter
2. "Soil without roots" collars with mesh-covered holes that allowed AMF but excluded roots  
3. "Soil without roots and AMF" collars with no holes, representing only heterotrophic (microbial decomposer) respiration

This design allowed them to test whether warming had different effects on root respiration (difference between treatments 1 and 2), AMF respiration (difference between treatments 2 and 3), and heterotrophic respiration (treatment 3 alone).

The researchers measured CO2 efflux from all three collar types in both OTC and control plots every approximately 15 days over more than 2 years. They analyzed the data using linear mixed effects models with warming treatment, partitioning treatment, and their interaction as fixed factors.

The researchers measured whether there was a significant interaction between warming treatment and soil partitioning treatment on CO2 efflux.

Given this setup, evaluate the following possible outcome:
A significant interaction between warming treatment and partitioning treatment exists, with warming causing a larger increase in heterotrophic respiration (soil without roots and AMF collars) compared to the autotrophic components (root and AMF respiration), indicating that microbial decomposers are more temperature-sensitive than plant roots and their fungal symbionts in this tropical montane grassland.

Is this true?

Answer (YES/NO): NO